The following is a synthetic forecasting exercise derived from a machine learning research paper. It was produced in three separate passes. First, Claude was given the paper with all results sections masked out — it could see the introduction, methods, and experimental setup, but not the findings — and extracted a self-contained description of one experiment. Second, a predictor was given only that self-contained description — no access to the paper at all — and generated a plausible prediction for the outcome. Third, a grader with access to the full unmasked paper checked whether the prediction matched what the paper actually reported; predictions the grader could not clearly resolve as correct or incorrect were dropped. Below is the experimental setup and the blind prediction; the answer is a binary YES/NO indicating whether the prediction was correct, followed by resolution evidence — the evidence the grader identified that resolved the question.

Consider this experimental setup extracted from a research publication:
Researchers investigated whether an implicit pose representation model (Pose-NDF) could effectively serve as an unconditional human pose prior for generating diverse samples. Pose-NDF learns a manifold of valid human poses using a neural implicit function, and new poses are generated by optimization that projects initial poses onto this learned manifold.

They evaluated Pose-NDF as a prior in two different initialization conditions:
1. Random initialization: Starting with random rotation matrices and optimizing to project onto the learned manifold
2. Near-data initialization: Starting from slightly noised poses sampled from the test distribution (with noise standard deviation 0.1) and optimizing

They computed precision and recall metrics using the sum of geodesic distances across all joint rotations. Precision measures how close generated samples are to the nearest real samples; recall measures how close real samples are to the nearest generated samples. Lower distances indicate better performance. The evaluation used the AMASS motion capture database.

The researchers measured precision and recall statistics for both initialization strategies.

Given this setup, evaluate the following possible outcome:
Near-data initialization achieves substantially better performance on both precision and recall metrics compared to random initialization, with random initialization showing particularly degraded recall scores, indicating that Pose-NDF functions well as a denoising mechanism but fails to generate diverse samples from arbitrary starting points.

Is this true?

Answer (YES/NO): YES